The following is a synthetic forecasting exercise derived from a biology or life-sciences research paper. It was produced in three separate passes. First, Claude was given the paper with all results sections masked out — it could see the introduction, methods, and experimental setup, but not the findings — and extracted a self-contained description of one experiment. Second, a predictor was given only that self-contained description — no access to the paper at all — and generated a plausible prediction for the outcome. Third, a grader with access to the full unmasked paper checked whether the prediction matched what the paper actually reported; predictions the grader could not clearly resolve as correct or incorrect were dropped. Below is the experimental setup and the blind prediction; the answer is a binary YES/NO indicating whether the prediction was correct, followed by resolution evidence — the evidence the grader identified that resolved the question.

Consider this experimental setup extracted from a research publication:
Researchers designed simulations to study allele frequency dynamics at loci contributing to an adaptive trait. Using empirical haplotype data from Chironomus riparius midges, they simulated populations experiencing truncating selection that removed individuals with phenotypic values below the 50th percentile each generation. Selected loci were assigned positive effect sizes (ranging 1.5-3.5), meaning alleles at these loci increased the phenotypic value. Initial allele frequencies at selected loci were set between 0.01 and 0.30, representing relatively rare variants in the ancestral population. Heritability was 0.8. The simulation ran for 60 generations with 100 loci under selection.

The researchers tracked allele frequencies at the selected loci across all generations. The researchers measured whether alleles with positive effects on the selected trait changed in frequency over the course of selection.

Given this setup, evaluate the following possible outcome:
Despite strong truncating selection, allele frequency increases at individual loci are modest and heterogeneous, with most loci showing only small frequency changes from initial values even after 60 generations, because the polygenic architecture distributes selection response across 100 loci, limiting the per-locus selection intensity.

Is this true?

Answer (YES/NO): NO